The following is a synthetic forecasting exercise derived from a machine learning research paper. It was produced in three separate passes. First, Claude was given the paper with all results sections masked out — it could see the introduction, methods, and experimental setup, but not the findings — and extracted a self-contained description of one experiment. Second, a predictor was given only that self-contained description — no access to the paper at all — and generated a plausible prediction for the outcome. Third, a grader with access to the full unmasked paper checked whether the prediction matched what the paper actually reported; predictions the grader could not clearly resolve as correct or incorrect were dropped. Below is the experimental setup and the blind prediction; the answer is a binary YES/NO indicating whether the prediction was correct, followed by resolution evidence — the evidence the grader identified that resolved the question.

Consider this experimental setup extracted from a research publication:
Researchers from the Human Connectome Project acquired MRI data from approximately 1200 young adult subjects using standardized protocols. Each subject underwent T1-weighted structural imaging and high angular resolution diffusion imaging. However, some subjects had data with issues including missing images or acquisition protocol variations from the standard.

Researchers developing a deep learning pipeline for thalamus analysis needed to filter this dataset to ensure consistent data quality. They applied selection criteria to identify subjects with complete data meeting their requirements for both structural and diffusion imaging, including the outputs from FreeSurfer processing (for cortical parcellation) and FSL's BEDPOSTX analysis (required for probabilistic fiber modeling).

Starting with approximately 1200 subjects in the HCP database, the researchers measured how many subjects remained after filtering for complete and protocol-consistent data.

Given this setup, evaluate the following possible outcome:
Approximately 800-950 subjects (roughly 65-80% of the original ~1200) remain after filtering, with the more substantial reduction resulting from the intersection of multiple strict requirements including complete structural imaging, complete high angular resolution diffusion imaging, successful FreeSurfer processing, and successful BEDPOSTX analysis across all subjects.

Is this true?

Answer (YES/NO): NO